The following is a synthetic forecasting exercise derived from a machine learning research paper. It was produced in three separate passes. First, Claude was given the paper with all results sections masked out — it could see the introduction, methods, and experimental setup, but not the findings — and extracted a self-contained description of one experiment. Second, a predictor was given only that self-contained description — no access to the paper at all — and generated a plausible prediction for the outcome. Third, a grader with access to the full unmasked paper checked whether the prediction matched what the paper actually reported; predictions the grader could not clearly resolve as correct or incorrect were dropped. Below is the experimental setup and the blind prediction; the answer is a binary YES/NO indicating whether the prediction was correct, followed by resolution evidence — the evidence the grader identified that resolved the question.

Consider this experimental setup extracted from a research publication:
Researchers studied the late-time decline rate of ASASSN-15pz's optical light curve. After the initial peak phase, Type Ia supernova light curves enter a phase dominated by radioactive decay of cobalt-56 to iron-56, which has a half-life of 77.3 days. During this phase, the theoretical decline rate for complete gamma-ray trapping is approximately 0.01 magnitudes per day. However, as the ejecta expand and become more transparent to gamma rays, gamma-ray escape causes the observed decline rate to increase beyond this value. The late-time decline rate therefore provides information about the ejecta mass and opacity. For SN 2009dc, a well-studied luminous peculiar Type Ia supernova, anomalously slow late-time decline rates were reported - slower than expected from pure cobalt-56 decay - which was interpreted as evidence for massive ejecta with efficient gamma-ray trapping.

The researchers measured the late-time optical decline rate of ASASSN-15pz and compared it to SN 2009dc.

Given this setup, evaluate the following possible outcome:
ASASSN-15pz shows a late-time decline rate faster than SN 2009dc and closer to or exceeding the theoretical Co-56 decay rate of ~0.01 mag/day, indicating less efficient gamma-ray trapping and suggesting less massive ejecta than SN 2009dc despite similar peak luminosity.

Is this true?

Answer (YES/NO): NO